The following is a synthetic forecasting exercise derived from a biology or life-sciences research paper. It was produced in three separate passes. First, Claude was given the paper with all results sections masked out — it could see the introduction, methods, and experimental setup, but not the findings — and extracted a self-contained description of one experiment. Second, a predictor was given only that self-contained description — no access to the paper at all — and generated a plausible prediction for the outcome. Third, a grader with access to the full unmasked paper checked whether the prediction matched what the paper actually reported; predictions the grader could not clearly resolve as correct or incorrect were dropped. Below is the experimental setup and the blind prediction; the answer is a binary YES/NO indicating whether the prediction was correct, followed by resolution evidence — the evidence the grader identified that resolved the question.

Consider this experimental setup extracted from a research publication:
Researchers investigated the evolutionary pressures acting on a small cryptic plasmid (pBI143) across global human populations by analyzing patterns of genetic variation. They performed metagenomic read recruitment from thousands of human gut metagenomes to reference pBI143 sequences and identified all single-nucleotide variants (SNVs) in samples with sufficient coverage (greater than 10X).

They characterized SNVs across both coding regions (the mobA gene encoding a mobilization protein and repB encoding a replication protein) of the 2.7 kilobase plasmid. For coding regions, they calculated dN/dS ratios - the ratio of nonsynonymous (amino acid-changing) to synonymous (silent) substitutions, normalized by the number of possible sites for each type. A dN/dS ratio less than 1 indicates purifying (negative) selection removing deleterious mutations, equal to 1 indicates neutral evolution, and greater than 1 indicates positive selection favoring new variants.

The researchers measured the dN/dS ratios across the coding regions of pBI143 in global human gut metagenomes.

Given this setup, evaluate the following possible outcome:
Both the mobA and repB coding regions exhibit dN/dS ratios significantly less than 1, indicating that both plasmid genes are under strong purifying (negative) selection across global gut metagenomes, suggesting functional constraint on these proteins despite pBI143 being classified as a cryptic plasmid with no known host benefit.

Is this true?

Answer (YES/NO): YES